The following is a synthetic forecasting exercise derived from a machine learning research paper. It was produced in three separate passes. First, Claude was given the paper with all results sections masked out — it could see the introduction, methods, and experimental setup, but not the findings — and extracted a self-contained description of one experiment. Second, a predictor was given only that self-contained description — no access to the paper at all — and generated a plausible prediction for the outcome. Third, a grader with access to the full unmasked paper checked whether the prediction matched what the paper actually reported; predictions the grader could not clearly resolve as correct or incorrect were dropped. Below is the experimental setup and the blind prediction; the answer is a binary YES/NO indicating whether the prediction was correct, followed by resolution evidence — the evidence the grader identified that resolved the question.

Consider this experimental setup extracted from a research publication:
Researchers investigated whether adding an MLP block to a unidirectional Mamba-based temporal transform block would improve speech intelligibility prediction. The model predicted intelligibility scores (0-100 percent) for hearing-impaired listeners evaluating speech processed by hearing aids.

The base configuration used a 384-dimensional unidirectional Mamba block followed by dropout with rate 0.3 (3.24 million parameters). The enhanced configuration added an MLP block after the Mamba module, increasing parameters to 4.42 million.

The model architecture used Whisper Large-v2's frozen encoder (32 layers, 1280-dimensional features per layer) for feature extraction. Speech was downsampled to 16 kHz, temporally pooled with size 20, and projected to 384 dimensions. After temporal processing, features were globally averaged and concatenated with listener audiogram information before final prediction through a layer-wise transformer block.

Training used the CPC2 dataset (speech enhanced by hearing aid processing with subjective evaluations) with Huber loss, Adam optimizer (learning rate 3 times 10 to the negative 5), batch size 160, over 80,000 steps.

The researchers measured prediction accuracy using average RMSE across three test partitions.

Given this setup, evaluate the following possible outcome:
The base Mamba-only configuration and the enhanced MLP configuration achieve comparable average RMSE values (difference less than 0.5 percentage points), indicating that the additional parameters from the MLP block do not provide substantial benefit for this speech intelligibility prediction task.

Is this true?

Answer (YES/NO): YES